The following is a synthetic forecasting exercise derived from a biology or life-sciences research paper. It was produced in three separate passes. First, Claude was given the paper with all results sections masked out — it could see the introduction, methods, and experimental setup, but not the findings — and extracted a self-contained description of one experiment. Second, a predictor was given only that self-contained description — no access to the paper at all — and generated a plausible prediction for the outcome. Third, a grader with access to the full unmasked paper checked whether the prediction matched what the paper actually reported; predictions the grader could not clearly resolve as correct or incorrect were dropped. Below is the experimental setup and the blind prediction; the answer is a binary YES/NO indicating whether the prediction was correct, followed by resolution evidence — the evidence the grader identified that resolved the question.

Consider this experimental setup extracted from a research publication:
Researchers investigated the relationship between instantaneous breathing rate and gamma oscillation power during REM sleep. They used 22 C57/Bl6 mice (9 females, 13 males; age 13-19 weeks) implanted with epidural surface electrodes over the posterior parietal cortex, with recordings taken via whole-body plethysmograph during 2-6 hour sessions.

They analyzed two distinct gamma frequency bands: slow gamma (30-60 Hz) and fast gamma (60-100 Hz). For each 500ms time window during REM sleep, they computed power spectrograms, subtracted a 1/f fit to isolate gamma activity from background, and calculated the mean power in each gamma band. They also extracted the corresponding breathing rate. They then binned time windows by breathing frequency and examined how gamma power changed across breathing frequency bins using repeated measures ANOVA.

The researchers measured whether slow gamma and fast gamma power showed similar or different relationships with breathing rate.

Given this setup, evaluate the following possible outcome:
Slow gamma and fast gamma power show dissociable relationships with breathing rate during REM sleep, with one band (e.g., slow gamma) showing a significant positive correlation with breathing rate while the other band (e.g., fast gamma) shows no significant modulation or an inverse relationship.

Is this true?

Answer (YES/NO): NO